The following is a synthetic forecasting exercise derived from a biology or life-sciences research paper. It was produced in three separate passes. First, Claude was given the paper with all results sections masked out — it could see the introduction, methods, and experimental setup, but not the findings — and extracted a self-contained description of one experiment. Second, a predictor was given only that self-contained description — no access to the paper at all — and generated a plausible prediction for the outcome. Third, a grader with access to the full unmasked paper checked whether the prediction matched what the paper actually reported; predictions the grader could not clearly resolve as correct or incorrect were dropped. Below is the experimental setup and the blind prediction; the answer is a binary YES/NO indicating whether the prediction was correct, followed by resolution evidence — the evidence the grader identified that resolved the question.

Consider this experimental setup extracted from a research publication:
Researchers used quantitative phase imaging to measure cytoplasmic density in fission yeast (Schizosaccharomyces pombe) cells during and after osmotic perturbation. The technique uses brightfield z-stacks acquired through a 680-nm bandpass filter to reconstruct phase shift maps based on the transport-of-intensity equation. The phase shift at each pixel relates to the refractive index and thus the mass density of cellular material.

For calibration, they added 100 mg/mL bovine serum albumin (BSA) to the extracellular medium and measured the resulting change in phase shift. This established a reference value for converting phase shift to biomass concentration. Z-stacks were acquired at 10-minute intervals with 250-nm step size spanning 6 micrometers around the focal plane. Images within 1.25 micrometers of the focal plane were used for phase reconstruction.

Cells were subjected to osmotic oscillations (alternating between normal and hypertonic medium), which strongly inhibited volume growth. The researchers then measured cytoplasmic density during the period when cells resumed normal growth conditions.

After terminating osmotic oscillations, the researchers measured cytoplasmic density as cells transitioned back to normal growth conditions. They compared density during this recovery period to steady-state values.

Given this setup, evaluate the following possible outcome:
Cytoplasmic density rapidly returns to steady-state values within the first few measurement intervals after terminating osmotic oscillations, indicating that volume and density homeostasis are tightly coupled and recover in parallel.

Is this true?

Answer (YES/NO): NO